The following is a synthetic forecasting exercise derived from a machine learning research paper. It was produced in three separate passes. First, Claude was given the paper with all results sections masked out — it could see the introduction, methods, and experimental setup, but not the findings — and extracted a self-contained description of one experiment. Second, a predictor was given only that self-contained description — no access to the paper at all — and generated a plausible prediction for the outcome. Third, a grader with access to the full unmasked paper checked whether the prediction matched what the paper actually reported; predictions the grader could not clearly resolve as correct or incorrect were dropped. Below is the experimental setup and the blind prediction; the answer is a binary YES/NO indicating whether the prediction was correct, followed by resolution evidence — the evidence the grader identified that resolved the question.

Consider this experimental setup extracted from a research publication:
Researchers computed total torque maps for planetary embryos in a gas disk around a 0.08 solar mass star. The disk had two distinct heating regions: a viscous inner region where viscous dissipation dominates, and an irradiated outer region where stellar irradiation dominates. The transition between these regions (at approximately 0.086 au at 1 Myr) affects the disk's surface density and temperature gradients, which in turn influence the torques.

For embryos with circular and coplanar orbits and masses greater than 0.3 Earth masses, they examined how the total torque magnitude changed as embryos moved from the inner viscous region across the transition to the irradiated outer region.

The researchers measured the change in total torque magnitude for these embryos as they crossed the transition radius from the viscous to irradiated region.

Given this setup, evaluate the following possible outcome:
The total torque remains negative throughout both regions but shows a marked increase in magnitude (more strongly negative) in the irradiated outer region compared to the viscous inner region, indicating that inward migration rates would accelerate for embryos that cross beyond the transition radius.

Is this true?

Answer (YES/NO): YES